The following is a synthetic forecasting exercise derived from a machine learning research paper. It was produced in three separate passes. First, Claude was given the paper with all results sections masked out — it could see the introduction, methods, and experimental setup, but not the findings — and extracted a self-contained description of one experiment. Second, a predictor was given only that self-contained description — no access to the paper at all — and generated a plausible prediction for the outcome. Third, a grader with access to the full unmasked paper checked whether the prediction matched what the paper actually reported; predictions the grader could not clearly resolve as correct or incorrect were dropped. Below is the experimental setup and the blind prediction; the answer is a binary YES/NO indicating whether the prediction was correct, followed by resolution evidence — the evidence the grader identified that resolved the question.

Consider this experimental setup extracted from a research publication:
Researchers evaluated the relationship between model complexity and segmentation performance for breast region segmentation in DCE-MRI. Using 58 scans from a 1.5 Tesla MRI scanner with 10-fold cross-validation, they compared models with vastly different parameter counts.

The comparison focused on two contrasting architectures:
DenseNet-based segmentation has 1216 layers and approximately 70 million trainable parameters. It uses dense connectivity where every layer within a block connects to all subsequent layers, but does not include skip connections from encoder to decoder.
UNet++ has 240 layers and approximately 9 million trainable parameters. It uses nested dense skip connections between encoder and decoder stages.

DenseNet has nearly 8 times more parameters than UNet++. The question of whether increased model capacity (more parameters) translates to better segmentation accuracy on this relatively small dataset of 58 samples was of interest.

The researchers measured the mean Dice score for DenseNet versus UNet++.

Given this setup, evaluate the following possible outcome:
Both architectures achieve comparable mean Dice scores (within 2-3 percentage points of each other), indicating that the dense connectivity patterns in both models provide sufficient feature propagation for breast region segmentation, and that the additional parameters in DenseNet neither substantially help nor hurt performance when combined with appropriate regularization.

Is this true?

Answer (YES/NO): NO